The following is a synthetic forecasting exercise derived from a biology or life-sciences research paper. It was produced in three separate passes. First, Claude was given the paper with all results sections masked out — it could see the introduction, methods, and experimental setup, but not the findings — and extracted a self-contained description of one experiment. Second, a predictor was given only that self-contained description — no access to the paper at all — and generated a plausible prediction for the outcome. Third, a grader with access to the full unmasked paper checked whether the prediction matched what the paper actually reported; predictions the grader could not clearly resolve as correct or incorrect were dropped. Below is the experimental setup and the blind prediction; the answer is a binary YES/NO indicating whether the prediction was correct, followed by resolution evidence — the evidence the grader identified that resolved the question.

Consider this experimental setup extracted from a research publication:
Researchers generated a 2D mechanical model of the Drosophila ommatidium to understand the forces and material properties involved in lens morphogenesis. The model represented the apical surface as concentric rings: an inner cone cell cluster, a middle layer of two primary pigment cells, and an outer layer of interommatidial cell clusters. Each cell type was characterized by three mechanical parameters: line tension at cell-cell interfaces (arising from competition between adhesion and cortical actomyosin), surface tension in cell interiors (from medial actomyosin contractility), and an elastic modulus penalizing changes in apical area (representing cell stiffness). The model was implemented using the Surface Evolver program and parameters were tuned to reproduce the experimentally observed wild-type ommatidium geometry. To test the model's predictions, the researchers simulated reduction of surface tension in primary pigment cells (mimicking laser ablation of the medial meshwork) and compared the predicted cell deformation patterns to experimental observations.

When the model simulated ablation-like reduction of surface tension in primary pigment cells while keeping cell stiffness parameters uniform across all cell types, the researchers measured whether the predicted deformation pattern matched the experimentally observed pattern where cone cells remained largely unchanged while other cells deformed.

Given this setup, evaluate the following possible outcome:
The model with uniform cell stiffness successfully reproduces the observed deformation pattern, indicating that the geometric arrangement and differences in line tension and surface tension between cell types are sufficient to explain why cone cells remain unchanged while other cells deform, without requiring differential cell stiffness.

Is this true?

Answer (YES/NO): NO